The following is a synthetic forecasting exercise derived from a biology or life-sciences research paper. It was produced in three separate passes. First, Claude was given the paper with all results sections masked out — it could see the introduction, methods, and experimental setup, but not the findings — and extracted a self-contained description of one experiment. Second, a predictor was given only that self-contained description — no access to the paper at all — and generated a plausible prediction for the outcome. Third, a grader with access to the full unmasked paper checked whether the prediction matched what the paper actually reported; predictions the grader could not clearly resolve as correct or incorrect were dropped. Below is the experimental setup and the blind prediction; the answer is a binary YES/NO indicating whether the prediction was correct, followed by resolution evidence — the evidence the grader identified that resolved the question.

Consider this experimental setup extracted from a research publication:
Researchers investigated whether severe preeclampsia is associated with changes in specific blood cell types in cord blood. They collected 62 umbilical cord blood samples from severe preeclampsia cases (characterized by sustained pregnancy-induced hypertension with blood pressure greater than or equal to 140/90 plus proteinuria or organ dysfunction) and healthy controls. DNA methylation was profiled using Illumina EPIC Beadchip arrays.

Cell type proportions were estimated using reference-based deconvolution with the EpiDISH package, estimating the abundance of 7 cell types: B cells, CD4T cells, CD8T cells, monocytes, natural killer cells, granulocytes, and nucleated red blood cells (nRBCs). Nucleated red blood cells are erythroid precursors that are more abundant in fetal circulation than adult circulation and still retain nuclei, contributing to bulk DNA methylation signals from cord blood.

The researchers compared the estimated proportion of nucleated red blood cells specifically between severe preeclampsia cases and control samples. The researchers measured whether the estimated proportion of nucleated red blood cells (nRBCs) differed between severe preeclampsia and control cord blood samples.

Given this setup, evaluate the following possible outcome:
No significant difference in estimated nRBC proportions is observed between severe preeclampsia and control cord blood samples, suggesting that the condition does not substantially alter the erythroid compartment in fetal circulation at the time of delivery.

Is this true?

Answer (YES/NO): NO